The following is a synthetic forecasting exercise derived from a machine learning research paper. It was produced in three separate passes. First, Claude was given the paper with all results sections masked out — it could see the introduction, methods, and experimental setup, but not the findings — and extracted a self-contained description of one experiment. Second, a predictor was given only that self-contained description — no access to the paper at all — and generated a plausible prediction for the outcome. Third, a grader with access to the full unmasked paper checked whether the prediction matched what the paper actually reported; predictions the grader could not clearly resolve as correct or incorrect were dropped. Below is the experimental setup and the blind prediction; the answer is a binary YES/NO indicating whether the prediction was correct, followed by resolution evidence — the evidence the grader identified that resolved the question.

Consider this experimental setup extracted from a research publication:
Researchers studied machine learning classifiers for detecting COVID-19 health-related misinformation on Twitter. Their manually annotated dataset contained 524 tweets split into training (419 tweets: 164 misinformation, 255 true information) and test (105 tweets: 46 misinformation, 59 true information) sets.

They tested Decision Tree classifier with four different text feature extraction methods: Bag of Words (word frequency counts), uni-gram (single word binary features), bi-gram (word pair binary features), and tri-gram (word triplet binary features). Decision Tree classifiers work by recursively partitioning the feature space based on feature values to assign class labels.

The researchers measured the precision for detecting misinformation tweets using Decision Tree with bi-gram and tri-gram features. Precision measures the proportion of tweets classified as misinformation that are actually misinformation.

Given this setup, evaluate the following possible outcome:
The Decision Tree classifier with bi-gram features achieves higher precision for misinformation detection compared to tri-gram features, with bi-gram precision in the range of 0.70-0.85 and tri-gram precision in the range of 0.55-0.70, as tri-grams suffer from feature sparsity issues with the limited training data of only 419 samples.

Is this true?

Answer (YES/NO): NO